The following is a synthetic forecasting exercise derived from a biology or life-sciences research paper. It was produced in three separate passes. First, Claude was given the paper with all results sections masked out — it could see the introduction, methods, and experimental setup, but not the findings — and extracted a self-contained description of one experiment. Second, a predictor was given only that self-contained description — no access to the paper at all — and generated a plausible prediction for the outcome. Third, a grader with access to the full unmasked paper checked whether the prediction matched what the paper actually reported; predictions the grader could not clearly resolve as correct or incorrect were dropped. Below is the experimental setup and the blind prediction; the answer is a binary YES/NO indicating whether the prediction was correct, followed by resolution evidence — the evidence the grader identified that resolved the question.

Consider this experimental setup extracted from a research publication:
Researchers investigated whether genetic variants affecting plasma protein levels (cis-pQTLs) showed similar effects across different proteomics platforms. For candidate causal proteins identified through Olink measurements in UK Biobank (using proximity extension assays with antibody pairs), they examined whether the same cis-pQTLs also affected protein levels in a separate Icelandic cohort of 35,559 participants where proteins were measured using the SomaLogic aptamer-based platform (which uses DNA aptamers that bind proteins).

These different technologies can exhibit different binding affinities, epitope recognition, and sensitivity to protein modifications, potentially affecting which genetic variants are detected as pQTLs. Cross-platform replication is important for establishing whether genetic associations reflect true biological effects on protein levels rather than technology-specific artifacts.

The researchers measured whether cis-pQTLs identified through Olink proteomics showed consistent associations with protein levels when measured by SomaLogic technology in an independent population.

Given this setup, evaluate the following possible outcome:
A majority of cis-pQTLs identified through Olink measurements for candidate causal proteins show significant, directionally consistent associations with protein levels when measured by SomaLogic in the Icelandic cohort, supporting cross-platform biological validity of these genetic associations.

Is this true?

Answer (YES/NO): YES